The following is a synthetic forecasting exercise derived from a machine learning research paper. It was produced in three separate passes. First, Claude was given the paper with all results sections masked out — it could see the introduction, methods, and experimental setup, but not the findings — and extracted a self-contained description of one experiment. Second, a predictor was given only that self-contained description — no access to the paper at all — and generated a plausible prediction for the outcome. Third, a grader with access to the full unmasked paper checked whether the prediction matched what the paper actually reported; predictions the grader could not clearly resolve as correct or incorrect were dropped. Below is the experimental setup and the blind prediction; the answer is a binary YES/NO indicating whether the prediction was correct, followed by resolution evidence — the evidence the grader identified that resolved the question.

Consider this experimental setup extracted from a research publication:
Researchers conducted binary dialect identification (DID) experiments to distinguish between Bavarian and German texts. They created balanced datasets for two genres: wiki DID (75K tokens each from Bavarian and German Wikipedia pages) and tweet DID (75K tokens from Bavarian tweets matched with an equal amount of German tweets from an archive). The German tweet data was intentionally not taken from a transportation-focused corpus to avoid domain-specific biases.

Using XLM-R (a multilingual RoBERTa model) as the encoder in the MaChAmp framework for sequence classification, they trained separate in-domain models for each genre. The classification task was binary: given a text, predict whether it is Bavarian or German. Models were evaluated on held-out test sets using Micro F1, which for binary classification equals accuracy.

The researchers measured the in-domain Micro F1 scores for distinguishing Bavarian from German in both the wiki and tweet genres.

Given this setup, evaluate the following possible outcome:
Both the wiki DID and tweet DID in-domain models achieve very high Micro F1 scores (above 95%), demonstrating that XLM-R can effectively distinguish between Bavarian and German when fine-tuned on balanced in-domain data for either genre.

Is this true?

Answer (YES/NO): YES